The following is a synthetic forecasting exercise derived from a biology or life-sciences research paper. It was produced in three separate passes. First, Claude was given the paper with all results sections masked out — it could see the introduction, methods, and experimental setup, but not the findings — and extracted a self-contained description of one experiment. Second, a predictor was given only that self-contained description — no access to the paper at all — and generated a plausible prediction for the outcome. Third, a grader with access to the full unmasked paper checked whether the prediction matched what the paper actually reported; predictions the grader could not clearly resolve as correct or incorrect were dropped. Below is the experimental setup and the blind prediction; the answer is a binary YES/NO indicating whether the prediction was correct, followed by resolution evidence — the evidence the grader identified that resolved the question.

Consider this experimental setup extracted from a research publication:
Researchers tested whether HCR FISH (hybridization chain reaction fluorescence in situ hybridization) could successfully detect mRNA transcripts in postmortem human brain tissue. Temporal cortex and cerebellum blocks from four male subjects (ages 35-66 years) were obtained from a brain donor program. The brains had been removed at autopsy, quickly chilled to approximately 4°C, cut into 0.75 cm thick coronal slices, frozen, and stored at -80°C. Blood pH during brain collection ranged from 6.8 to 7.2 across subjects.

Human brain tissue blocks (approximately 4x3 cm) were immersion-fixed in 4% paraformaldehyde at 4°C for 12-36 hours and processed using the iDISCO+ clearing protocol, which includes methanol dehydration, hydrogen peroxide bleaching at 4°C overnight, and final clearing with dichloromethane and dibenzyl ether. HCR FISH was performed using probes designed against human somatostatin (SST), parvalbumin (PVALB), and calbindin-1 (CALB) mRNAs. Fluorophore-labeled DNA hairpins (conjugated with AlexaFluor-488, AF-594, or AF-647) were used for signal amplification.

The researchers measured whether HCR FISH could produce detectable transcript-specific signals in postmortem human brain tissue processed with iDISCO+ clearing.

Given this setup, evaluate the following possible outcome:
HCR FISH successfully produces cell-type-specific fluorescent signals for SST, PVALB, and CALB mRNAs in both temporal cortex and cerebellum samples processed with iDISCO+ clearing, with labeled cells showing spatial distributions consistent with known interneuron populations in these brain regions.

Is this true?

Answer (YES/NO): NO